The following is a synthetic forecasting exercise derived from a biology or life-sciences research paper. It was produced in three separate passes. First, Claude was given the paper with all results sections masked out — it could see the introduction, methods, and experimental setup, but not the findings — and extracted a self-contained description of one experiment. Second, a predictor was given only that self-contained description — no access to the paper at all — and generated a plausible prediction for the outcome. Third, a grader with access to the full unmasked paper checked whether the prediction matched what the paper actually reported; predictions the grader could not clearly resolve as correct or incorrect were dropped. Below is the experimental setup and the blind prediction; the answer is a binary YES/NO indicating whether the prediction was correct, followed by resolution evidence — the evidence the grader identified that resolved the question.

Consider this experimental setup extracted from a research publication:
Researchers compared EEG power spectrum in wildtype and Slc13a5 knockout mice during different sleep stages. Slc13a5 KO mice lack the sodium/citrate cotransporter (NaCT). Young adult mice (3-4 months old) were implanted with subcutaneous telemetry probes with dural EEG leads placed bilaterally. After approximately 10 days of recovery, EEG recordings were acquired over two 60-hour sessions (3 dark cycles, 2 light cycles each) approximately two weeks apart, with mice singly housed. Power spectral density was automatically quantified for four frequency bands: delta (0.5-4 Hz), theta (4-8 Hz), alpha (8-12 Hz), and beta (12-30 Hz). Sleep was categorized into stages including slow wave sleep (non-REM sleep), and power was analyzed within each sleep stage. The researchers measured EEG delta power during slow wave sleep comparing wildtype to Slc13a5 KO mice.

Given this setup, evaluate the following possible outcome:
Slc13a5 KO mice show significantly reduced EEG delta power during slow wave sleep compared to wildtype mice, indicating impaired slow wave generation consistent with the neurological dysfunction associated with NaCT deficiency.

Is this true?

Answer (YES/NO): NO